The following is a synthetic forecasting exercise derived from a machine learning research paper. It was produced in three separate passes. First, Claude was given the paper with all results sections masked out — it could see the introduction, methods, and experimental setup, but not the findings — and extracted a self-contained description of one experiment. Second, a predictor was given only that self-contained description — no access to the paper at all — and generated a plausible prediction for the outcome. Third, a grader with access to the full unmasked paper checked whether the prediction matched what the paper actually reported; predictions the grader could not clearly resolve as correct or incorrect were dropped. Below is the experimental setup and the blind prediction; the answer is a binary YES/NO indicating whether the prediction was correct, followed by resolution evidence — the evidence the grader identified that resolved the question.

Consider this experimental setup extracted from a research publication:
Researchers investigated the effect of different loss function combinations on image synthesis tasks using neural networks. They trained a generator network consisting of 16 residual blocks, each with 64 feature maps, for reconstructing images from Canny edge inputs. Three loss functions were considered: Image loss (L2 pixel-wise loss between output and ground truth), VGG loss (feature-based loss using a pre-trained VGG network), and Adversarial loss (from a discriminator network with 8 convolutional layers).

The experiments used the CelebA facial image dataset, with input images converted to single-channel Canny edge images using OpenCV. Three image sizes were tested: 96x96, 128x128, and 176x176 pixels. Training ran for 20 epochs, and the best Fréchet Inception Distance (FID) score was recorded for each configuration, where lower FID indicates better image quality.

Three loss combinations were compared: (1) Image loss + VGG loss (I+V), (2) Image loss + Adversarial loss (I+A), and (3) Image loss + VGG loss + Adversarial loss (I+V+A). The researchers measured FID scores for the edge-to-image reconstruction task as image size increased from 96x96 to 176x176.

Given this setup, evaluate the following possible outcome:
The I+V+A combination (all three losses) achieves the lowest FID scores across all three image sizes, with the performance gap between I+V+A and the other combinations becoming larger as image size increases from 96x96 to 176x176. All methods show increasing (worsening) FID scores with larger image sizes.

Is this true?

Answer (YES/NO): NO